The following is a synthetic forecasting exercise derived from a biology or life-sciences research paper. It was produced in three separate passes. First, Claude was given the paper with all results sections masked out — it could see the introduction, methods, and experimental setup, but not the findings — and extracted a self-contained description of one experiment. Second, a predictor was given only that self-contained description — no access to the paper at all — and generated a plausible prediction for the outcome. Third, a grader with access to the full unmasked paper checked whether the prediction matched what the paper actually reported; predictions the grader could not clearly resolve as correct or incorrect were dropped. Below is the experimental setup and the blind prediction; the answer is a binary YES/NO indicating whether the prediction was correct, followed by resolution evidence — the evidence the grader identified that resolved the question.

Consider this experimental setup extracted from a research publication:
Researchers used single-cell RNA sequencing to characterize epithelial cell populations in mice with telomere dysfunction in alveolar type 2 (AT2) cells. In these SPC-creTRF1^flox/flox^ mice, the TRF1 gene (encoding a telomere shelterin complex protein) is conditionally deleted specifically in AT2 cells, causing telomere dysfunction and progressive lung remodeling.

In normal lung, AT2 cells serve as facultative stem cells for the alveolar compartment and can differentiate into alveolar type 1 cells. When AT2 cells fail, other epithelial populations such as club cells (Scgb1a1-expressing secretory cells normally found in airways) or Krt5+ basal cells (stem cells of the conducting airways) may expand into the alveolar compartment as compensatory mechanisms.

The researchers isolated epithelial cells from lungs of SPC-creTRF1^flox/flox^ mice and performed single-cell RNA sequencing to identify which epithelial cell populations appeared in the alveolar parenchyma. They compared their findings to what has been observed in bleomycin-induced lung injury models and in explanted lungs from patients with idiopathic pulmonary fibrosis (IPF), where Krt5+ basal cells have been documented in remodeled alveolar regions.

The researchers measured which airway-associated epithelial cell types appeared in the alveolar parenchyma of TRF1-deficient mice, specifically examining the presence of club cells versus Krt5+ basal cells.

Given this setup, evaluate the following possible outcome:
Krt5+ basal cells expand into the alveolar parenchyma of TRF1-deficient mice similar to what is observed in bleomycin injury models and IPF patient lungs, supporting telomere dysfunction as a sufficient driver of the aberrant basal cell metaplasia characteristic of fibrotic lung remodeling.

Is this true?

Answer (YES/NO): NO